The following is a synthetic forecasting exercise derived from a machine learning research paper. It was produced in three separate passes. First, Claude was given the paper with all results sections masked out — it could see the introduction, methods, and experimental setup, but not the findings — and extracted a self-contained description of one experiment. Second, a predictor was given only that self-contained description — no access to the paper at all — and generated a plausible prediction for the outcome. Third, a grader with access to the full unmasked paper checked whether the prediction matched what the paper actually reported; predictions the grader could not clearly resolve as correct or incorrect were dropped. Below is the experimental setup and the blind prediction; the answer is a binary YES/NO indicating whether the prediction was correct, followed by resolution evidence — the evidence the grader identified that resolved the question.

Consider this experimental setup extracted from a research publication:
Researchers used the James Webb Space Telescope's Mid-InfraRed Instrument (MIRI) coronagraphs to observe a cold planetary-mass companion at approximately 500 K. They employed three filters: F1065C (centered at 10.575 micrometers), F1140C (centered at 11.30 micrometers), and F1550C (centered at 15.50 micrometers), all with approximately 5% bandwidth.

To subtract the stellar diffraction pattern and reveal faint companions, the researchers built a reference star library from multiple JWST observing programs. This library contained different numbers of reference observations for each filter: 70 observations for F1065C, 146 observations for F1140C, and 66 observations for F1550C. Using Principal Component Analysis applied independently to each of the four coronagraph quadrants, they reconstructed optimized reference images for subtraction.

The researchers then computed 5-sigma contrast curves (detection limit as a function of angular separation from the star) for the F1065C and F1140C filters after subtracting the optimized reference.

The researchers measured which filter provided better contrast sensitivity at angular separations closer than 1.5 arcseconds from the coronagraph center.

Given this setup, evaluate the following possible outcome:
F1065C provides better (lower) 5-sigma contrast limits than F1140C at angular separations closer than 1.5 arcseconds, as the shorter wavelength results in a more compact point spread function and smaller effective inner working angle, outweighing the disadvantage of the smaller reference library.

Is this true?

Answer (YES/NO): NO